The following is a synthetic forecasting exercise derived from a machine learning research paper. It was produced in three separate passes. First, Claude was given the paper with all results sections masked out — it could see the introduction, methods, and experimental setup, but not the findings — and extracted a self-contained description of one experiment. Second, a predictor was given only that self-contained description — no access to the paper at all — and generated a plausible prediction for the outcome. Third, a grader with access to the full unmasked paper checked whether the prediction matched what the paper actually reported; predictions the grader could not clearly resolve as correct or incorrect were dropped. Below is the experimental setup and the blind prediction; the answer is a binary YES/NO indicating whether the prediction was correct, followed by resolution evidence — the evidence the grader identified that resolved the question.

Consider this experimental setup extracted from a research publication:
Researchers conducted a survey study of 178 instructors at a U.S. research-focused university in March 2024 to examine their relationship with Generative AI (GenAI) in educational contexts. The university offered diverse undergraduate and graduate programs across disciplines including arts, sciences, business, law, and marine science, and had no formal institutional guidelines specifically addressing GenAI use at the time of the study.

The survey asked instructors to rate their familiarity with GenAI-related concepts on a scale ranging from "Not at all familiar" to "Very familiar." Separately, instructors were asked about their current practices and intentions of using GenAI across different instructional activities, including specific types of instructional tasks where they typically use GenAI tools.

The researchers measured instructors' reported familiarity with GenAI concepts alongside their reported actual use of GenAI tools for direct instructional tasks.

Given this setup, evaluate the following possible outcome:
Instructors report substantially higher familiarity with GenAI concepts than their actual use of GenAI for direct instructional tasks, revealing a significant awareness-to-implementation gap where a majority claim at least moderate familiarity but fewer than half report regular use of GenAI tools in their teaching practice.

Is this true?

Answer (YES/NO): YES